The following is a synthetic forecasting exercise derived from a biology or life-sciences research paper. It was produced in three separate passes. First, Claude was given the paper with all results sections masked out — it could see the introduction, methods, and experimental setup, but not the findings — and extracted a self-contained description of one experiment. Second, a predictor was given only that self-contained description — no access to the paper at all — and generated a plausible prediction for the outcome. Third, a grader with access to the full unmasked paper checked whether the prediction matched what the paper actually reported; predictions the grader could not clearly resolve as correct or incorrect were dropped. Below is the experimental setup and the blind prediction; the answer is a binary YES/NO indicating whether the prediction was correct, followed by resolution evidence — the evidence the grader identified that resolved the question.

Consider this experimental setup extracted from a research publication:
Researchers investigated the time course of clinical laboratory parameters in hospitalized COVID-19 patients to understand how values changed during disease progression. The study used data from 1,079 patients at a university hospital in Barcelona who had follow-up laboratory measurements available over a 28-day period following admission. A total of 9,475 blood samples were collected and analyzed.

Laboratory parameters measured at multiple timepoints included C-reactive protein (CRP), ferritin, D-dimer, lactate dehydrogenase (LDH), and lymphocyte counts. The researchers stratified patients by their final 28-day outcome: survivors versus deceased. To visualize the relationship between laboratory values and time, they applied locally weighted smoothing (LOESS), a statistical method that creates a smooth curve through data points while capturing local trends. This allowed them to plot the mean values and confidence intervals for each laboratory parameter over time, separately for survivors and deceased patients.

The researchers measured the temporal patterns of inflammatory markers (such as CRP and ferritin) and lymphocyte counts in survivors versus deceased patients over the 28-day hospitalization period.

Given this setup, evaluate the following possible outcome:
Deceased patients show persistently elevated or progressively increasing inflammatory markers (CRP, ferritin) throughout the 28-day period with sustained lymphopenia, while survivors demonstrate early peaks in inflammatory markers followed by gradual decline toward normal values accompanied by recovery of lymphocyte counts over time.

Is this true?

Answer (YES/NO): NO